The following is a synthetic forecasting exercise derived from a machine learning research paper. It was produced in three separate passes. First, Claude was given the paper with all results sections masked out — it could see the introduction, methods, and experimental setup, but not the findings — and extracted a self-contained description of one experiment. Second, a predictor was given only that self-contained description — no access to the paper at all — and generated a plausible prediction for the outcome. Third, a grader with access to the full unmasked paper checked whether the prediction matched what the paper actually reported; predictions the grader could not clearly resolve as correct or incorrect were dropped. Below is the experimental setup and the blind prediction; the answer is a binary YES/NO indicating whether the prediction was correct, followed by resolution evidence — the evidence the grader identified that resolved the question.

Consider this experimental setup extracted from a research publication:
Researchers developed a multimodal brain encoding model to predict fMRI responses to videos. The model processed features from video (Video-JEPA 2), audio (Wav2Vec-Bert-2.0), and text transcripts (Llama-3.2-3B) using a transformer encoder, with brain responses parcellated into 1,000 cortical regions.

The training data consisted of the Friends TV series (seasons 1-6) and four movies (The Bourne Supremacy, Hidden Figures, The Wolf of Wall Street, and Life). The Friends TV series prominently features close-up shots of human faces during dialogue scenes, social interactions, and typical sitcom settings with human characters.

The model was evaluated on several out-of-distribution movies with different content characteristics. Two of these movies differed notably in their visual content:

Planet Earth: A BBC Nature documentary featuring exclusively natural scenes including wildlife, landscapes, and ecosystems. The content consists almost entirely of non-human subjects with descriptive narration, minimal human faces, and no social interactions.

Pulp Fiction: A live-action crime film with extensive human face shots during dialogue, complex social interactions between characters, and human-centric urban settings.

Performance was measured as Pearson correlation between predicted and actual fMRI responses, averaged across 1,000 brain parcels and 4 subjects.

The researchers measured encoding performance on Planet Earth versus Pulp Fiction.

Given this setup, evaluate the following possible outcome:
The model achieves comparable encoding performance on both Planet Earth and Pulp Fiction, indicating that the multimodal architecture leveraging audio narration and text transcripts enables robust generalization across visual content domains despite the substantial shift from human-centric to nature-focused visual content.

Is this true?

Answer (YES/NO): NO